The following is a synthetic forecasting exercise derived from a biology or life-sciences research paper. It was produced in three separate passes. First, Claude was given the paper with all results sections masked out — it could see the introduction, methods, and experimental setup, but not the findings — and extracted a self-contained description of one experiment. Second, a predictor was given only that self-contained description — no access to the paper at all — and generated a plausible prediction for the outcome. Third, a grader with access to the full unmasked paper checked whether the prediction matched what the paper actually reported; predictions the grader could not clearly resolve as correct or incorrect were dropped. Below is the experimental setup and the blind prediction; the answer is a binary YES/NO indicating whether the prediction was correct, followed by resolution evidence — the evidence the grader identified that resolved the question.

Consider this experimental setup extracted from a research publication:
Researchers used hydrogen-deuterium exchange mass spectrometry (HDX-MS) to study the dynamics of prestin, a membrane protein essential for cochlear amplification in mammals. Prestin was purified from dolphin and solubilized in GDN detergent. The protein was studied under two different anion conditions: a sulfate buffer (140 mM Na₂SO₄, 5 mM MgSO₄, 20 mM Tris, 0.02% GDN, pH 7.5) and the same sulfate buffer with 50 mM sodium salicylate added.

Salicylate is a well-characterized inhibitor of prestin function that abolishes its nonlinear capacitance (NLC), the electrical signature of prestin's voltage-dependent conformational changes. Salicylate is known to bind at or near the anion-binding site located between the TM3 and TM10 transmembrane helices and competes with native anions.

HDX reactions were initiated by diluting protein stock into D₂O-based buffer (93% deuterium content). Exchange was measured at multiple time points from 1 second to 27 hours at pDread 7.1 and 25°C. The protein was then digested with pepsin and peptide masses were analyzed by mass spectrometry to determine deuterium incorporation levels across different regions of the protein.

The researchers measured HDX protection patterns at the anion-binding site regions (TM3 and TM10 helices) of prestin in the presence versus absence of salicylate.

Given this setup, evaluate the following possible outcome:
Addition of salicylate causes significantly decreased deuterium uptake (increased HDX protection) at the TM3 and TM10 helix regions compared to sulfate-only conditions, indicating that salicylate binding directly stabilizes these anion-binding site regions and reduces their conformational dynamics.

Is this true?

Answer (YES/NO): YES